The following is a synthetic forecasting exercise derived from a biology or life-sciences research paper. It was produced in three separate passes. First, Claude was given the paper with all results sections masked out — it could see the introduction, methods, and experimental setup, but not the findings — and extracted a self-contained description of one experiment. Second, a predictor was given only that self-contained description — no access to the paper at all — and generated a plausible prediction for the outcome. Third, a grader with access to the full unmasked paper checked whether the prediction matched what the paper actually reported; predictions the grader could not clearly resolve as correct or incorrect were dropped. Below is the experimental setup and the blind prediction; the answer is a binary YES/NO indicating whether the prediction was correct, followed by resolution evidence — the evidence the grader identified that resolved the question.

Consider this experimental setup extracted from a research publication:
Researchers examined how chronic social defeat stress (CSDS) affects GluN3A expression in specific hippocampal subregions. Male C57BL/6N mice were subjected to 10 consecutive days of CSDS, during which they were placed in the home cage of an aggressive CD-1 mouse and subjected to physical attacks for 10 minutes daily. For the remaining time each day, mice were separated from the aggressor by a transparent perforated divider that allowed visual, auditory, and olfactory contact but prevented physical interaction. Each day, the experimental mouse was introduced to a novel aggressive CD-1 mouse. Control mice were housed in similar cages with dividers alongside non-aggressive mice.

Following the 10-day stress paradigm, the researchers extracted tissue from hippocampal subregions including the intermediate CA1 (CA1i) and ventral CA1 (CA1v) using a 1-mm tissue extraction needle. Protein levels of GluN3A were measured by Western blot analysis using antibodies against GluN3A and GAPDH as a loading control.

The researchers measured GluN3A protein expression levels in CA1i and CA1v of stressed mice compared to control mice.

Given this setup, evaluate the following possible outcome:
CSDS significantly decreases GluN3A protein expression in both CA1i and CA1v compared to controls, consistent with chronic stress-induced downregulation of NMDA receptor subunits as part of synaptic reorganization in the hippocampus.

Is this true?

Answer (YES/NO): NO